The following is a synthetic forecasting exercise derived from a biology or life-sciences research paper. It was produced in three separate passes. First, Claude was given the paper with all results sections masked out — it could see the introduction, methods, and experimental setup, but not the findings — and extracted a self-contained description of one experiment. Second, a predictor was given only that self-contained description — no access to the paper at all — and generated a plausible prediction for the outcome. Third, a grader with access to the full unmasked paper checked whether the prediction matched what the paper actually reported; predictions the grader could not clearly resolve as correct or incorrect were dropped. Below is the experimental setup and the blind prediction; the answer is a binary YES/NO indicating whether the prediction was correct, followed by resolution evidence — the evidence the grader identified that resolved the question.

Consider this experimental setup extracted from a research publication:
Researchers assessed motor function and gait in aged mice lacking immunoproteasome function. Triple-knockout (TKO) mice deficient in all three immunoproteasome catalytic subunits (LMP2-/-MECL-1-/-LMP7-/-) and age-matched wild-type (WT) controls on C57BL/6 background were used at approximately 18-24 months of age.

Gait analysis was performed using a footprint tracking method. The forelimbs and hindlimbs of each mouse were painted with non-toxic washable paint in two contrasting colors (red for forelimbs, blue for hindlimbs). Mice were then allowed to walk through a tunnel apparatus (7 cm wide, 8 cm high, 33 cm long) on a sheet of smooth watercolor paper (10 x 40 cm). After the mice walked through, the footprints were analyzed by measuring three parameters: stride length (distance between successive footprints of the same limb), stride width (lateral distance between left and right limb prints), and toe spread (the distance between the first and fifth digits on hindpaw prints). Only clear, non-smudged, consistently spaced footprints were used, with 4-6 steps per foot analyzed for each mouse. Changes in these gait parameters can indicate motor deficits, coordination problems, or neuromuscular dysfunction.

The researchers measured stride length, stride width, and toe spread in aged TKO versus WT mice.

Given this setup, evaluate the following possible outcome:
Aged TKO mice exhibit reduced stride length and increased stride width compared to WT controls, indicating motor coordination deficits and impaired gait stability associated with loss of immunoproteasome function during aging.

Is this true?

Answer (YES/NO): NO